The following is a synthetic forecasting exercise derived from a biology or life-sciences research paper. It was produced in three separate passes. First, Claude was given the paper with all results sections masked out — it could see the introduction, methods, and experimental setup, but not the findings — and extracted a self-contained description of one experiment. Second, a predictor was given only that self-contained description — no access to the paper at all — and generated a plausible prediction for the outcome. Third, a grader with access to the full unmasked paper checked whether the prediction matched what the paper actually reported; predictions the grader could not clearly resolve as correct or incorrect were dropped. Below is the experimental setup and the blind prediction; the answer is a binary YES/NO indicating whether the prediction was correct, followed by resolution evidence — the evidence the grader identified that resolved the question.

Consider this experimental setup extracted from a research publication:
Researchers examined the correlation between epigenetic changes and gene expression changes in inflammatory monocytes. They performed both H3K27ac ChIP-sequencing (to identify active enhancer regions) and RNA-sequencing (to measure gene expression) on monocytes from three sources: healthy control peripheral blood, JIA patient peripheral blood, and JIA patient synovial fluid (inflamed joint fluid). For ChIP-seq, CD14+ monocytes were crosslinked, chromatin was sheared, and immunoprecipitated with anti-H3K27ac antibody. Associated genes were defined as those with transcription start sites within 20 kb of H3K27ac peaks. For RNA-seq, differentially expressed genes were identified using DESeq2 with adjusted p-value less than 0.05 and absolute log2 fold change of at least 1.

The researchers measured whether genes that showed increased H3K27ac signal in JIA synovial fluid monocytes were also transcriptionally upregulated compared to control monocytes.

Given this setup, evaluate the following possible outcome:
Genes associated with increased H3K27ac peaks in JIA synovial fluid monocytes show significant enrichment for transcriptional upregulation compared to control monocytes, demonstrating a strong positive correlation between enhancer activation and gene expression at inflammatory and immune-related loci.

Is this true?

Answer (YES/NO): YES